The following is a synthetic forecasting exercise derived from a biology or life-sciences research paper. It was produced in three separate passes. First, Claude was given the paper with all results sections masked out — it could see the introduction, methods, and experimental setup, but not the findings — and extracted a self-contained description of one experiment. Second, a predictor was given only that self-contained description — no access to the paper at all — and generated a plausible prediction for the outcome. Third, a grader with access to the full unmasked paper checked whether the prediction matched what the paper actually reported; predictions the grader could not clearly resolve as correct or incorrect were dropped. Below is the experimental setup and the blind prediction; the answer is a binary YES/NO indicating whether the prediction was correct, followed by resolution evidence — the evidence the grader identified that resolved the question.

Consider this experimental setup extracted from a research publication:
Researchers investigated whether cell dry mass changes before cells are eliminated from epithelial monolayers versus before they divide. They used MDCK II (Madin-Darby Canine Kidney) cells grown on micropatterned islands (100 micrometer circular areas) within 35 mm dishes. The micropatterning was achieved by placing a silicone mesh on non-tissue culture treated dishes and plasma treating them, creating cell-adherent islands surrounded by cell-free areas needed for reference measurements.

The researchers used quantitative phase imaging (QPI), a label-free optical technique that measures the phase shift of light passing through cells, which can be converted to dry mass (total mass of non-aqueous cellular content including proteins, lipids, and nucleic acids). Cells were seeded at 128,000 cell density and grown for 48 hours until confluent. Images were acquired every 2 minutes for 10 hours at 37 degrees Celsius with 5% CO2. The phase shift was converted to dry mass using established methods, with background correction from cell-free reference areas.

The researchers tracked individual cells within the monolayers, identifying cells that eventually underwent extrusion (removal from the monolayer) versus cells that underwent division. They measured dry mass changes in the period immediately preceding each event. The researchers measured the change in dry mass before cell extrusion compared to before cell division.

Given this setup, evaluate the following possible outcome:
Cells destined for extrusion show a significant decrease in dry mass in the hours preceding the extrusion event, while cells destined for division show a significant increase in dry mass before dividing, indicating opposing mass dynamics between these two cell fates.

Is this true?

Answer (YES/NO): NO